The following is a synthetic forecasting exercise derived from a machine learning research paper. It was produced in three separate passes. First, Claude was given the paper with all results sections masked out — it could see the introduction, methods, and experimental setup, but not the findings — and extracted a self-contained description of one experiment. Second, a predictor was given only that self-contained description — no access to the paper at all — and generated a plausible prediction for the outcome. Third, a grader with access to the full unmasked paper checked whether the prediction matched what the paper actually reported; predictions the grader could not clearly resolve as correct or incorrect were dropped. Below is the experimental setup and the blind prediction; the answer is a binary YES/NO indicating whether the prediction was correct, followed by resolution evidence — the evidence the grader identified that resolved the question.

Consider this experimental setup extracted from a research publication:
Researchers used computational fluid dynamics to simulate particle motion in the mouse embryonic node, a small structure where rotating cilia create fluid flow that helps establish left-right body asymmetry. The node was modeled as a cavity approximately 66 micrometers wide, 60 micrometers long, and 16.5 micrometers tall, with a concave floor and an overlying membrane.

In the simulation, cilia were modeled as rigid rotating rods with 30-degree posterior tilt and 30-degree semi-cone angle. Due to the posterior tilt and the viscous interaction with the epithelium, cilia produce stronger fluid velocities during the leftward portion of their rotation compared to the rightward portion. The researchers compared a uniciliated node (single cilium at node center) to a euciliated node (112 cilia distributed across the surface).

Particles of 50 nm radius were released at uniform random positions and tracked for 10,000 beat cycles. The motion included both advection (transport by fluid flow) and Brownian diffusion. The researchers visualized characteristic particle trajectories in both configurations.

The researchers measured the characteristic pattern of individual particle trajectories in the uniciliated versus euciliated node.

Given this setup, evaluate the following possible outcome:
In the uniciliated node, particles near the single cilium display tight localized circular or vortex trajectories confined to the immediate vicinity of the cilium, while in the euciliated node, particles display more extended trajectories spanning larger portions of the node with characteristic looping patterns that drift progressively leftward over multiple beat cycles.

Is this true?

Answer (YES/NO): NO